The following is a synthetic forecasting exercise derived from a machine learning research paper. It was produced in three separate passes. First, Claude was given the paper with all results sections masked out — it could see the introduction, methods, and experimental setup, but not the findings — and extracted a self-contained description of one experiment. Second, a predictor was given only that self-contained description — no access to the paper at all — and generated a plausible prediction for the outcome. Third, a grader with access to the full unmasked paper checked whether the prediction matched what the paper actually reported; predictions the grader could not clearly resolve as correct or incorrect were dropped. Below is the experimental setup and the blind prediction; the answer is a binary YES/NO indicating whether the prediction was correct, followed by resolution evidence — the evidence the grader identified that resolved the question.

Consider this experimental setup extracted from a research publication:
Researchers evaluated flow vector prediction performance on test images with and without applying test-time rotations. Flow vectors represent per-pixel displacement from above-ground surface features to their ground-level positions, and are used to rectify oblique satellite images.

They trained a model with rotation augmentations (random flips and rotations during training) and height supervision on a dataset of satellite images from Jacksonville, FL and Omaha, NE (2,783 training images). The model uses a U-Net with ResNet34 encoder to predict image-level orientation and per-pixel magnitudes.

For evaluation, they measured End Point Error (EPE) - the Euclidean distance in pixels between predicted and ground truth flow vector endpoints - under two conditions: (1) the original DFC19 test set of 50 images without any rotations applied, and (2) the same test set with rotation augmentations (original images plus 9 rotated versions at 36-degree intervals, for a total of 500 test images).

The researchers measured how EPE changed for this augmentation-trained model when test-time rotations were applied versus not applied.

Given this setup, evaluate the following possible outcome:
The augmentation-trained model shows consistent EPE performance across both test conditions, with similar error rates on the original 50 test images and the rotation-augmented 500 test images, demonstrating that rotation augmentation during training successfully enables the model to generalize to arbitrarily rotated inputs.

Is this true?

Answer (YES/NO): YES